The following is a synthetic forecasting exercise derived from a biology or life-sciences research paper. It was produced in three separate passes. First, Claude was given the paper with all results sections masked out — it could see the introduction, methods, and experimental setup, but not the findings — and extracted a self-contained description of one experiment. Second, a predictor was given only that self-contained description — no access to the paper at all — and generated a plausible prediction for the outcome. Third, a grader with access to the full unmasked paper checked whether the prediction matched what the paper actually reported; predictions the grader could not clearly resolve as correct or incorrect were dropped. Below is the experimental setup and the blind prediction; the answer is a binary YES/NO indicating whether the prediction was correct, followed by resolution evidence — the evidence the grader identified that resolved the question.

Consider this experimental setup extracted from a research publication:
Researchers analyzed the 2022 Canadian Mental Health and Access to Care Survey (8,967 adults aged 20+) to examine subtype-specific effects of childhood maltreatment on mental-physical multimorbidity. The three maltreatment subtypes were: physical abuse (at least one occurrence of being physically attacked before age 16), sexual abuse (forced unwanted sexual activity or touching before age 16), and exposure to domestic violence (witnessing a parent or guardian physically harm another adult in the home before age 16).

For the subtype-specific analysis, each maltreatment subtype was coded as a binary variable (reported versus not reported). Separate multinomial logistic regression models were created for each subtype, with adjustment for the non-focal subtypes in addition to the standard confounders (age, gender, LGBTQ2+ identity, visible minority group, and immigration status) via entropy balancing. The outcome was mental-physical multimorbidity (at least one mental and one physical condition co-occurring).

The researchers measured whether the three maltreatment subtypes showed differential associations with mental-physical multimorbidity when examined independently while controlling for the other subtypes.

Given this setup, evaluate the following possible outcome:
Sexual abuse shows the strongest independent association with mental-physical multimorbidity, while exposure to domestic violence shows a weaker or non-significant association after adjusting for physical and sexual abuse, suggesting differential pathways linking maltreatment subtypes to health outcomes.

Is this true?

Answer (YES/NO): NO